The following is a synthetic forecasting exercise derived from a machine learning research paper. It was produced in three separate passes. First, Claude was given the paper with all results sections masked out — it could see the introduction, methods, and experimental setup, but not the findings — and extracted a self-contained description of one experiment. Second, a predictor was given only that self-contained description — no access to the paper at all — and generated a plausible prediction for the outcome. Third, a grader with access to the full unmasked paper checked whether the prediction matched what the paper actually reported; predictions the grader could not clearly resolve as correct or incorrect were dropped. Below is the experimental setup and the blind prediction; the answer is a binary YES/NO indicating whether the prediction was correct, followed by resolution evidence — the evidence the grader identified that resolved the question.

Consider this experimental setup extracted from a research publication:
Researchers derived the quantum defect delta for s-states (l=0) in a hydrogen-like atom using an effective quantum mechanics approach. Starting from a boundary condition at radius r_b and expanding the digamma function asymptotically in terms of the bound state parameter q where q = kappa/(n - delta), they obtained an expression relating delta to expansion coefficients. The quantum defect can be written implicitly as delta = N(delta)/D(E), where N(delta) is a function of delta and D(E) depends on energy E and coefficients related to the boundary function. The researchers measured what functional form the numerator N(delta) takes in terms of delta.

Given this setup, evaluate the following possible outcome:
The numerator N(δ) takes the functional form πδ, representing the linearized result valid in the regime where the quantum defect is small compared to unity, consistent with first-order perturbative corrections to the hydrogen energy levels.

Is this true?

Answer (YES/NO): NO